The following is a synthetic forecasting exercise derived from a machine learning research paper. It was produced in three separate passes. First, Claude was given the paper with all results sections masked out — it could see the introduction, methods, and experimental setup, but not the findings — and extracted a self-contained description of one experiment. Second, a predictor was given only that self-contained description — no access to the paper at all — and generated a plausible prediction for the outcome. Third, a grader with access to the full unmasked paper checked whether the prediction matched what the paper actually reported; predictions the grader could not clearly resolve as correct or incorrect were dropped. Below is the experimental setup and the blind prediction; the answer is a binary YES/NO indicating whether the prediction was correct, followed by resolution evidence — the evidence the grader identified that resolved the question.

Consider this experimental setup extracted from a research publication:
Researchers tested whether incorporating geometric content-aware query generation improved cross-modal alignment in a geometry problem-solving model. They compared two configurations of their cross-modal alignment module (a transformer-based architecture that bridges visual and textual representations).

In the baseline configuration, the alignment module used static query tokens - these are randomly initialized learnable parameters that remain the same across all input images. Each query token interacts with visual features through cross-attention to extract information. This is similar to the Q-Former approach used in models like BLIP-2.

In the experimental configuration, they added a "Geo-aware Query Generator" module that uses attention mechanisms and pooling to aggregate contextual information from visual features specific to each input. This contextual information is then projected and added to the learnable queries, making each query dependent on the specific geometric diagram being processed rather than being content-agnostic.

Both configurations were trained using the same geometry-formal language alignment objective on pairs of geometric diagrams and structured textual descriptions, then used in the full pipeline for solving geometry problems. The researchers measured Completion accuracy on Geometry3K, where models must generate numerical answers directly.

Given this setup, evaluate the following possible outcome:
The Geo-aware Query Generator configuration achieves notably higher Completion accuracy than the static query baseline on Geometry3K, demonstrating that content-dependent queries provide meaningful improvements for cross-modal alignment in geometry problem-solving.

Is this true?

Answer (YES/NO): YES